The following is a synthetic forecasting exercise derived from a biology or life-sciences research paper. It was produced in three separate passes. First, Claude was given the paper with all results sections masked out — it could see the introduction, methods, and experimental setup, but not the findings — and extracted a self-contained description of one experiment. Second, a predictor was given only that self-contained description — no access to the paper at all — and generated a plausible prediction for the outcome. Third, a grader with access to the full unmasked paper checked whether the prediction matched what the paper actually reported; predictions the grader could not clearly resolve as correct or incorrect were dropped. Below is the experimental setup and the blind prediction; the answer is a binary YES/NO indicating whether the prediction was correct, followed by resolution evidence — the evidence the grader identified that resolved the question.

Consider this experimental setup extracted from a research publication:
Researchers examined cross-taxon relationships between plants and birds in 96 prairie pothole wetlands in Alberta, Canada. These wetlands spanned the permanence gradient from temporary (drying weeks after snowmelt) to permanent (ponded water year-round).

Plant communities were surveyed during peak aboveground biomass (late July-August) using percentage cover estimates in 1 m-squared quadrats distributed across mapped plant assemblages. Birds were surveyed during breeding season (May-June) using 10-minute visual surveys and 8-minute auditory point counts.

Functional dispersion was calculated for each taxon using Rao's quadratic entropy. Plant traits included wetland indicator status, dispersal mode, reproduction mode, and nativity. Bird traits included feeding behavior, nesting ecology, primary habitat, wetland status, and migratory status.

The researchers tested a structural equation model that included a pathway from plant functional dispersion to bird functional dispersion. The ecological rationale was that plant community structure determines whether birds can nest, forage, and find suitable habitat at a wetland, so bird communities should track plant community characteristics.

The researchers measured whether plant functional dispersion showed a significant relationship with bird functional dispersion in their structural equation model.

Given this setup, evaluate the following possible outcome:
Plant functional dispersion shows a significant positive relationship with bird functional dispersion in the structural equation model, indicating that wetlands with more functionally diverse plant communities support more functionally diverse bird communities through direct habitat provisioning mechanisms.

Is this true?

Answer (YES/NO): YES